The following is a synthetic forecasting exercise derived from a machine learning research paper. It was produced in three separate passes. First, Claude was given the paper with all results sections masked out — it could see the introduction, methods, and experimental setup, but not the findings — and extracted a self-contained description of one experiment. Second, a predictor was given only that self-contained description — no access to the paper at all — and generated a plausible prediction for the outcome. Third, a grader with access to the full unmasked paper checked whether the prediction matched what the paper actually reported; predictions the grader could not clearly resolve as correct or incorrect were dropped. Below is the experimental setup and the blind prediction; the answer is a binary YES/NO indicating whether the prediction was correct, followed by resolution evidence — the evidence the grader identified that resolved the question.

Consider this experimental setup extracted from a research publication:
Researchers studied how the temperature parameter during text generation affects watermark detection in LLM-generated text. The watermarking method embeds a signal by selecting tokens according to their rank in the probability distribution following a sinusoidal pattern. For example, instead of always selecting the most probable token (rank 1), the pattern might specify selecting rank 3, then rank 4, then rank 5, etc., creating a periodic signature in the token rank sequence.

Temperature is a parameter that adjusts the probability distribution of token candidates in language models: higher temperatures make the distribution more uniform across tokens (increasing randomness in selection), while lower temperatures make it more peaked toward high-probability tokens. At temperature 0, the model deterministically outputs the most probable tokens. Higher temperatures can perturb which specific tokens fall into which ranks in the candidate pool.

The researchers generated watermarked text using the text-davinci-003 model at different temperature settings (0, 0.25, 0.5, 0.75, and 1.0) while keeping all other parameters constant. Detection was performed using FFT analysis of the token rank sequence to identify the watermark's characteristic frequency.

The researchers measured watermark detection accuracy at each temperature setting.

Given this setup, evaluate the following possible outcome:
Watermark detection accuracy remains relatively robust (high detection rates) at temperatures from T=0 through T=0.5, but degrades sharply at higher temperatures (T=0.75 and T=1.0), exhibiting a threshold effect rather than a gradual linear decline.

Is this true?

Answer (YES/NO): NO